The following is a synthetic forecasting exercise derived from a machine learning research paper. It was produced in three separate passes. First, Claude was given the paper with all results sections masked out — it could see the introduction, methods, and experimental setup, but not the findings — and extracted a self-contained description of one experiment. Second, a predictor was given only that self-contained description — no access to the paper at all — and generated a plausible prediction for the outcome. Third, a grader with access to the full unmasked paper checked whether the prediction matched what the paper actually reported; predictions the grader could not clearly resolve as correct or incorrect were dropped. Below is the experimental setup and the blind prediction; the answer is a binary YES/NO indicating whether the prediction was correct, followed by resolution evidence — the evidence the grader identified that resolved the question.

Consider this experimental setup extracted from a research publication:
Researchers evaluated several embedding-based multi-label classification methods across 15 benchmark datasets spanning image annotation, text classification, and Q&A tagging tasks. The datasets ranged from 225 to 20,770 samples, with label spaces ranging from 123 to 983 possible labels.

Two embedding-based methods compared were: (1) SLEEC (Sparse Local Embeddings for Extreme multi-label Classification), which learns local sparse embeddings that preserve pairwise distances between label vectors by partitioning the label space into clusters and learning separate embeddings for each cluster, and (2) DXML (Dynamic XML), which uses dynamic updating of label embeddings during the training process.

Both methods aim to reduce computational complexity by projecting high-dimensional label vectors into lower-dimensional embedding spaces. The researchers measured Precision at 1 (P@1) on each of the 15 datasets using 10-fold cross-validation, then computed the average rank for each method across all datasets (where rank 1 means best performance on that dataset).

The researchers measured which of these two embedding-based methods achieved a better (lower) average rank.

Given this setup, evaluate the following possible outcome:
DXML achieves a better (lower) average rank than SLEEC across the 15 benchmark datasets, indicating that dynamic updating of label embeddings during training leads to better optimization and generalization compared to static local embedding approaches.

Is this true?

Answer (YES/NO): NO